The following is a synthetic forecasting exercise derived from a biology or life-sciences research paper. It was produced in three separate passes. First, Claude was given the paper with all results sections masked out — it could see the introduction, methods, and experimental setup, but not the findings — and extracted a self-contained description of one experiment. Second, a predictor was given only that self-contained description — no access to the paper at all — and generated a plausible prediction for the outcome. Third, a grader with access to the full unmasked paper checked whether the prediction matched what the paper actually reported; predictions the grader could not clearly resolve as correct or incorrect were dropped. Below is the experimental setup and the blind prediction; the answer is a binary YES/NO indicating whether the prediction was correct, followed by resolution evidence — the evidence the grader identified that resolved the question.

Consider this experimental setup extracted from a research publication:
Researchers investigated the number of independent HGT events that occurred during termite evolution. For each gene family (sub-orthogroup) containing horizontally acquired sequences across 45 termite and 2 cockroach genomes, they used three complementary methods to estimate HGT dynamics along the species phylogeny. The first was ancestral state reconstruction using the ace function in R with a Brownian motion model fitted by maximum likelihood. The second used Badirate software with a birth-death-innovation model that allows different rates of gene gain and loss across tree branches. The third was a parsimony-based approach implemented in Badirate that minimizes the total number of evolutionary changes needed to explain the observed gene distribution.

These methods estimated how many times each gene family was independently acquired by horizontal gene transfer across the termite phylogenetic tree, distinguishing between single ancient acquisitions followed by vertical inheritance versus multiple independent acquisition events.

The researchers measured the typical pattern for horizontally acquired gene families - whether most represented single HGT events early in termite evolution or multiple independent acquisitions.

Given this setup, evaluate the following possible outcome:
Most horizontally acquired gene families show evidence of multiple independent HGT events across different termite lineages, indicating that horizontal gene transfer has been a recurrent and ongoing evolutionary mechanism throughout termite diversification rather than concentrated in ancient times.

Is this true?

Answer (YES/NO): NO